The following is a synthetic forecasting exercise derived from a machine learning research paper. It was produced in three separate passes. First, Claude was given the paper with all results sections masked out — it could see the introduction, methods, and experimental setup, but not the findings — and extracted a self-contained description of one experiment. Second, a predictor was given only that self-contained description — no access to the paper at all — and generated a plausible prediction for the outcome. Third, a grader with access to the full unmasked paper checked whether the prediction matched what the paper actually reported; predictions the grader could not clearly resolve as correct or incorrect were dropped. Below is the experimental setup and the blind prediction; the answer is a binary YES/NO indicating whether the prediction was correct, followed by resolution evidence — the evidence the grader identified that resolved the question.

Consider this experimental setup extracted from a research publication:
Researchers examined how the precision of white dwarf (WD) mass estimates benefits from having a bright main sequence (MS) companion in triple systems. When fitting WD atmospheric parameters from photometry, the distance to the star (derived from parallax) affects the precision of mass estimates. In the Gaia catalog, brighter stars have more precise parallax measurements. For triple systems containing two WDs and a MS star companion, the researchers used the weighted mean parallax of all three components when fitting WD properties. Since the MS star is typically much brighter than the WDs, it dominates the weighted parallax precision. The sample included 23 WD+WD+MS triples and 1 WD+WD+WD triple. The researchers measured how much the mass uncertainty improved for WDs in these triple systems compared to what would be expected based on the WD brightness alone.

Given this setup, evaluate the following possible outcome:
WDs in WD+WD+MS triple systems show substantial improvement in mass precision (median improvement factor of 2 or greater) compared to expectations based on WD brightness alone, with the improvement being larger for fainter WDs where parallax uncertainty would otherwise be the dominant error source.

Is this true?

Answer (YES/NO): NO